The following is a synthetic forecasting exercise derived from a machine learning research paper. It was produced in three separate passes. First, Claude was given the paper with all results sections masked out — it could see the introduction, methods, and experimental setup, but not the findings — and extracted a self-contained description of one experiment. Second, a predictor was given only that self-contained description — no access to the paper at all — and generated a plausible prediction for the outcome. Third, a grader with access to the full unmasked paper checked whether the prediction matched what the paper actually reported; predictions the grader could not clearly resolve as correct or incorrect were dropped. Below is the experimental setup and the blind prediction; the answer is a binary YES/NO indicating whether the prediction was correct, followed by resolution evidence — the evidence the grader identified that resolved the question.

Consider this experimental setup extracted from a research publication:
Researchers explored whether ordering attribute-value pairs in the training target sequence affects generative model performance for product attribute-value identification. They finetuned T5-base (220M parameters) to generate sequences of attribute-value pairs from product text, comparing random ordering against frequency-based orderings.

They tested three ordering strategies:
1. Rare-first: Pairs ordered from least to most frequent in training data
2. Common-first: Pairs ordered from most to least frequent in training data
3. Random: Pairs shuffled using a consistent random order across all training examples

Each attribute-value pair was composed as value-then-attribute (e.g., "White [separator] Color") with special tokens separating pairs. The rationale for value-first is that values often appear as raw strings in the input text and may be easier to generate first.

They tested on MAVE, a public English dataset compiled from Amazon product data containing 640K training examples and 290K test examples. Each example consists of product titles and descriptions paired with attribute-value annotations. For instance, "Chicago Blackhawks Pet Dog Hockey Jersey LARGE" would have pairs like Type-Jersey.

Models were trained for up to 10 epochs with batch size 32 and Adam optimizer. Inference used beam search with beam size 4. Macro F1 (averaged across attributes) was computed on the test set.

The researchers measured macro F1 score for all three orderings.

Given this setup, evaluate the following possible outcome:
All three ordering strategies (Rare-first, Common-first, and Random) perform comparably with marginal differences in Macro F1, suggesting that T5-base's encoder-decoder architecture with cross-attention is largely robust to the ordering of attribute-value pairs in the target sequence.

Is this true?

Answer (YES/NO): NO